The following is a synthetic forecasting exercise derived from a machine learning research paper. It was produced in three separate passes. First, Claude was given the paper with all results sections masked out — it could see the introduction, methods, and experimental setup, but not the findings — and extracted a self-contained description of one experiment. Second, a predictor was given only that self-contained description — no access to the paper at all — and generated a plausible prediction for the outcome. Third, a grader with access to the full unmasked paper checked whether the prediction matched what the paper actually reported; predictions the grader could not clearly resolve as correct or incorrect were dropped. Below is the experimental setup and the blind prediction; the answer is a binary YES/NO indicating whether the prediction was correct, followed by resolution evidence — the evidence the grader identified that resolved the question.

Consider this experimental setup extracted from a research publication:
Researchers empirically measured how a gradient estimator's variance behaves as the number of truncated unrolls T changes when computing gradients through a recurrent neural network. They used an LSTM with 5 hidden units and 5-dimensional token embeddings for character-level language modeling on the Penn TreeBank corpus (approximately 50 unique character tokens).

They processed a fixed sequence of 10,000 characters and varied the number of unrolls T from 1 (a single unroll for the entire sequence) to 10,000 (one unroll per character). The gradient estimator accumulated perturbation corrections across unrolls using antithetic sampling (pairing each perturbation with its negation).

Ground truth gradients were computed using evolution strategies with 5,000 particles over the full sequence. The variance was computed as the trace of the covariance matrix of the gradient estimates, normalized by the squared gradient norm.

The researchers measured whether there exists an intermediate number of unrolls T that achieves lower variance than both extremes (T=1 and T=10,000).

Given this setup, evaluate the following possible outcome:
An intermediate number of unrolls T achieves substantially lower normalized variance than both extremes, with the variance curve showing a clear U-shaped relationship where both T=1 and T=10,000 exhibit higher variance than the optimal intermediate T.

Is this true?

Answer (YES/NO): YES